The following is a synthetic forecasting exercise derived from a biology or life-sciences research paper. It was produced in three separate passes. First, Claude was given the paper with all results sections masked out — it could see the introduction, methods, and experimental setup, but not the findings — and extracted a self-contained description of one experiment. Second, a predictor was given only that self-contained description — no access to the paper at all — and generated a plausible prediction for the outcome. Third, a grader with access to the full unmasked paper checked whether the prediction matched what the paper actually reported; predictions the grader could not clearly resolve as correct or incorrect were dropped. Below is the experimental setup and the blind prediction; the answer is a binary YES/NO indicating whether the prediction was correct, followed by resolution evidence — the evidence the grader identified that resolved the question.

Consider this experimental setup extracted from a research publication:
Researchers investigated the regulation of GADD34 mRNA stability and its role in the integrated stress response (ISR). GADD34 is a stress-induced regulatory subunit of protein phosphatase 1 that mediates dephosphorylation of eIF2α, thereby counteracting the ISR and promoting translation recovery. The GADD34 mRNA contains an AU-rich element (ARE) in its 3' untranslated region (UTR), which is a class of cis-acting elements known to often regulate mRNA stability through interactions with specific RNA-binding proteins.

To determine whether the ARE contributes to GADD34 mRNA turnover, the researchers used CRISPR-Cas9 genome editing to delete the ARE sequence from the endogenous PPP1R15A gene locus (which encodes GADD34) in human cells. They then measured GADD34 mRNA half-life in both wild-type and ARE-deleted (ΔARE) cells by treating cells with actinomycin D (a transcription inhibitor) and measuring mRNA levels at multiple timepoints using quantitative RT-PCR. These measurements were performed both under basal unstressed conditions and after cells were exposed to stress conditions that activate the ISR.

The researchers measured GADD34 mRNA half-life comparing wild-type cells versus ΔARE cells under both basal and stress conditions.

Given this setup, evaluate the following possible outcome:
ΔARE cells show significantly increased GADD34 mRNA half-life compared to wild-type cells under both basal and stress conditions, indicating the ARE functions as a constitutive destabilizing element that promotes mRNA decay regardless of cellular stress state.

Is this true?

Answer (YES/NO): NO